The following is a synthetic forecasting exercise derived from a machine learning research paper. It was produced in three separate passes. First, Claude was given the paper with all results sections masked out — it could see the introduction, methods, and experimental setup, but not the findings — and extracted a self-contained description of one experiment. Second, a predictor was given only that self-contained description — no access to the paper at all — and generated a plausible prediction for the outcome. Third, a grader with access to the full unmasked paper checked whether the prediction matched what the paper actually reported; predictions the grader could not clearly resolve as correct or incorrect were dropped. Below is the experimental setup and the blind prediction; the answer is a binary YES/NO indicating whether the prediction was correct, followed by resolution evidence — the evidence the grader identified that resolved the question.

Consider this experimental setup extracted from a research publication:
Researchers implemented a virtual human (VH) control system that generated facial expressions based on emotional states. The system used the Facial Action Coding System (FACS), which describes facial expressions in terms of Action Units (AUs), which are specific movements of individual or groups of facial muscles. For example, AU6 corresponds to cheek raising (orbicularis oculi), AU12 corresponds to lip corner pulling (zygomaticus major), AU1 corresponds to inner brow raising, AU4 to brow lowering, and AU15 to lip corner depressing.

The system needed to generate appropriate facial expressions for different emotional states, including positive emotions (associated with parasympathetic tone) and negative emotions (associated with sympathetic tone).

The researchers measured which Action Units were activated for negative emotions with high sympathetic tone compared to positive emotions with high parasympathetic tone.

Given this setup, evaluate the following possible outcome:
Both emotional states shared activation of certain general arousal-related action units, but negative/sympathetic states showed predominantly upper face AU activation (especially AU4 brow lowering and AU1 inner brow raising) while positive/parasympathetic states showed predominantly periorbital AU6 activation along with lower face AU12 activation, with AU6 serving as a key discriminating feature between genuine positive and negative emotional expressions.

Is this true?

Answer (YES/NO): NO